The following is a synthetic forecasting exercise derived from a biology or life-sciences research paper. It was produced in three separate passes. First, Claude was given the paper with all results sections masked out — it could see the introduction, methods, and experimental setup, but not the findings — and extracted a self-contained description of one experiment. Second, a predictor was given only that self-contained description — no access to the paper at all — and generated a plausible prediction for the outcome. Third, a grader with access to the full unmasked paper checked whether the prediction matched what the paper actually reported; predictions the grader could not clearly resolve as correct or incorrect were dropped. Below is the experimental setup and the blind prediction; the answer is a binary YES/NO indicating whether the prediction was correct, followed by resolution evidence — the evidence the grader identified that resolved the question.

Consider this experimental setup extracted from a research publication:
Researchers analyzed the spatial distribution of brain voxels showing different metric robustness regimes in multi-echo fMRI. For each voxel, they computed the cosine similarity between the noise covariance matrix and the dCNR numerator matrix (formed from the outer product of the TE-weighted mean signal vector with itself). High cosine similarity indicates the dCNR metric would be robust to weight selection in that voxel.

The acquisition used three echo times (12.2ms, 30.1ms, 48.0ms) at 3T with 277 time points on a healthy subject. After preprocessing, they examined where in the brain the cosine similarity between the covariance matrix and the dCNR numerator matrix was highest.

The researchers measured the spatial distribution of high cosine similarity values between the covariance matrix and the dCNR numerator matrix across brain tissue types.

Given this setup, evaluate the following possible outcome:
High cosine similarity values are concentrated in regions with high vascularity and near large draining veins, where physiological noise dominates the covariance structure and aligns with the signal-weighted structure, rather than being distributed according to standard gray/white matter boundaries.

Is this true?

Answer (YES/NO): NO